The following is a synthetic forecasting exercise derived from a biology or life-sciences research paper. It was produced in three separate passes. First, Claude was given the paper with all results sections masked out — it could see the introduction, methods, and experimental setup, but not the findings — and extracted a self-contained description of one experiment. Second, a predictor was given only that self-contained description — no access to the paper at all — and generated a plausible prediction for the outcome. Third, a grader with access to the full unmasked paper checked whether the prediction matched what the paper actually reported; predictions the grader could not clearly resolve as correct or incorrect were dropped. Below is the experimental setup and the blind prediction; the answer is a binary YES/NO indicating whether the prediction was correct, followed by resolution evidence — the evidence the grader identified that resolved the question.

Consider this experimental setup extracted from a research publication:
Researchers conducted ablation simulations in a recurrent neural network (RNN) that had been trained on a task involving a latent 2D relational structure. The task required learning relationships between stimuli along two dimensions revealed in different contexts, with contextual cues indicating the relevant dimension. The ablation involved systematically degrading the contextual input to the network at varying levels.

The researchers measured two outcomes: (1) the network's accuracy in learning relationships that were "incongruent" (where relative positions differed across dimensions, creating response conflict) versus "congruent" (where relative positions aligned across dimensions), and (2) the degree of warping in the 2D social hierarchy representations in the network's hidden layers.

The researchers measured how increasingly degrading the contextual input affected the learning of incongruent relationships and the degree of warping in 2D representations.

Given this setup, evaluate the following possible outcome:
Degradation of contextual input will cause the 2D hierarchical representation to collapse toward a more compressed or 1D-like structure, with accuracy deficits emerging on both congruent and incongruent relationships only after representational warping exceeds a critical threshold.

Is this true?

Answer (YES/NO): NO